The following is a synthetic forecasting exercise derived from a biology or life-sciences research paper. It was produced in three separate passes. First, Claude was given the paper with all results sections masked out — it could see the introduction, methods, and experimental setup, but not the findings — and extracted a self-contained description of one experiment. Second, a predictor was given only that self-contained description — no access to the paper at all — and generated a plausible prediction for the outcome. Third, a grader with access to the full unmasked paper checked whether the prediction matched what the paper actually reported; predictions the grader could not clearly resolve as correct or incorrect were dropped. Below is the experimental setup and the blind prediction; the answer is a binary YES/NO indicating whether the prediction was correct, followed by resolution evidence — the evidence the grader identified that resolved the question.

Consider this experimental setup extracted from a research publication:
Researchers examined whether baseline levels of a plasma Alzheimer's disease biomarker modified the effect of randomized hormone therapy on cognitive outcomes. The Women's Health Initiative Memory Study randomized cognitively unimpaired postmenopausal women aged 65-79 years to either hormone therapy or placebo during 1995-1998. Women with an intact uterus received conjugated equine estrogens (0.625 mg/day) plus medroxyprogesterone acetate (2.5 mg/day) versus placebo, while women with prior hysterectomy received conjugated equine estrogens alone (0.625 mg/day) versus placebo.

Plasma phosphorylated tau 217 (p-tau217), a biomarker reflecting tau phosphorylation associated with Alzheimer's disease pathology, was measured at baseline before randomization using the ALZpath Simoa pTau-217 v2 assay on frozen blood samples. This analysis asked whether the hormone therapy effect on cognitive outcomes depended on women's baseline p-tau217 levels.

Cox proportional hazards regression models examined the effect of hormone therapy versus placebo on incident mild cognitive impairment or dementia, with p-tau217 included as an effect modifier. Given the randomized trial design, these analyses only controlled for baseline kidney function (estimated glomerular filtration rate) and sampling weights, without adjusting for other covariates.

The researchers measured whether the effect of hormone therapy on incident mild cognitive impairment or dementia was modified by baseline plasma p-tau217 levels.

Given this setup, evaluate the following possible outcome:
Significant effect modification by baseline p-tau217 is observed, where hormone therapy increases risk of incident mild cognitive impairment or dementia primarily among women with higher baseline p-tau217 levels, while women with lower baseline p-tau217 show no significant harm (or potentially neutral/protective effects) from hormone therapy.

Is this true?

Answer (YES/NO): NO